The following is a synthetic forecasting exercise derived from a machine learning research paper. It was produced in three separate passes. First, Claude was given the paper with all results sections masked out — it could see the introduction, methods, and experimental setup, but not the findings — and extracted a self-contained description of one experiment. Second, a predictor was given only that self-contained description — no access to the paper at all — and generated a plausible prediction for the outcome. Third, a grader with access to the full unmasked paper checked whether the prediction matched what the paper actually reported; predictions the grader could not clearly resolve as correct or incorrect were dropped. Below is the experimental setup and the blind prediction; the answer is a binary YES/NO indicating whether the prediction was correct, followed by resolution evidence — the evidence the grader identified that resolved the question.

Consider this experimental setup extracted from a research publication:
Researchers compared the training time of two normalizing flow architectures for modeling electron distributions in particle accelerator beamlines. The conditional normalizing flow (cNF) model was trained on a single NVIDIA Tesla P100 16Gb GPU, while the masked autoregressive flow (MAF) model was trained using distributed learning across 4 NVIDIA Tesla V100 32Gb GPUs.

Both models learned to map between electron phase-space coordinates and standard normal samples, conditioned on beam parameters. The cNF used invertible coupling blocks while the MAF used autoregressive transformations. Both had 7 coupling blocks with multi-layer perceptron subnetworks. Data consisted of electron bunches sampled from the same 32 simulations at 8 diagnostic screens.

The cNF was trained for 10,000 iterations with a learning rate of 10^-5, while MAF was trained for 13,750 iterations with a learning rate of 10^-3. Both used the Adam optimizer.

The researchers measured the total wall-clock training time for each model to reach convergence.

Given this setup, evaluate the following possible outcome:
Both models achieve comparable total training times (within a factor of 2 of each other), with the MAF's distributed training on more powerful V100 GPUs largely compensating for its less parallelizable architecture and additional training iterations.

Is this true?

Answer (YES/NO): YES